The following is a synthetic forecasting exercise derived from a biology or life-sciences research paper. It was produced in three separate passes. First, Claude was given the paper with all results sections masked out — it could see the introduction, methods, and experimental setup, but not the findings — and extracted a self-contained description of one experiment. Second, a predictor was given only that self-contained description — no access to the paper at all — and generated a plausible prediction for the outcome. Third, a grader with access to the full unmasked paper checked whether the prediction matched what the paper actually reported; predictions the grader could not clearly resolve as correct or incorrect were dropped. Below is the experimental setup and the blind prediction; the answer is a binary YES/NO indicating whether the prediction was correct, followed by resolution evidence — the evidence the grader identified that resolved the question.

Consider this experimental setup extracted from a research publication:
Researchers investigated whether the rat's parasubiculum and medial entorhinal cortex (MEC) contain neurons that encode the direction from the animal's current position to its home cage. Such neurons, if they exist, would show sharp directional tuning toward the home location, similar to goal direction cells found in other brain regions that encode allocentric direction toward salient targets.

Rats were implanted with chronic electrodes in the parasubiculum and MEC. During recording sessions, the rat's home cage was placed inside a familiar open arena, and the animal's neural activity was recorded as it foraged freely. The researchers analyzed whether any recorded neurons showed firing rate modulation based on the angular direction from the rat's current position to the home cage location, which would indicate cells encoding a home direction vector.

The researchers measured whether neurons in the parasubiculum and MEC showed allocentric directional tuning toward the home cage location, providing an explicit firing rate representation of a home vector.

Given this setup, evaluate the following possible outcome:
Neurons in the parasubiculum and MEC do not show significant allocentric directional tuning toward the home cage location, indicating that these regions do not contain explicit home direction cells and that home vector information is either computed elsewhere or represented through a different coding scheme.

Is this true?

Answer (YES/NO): YES